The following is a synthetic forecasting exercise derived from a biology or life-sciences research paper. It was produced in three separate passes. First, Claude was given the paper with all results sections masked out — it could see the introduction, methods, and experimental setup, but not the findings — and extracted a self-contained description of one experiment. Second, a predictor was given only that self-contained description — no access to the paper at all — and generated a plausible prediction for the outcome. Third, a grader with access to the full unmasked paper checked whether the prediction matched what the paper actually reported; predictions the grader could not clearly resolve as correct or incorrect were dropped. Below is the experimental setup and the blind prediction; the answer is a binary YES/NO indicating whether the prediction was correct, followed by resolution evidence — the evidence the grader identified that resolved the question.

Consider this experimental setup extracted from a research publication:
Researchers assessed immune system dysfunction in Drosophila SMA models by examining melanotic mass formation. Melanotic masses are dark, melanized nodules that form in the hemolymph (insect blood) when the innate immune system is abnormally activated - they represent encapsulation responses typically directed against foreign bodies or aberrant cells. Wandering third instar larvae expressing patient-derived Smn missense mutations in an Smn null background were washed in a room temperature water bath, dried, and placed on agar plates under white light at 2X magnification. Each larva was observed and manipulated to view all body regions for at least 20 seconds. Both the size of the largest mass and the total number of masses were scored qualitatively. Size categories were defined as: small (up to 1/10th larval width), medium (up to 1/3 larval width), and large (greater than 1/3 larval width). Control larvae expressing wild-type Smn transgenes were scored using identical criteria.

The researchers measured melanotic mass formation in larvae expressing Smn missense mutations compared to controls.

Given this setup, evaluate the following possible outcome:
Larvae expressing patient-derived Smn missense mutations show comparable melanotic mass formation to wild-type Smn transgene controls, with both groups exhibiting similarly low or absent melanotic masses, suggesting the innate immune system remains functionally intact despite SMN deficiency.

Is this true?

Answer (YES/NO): NO